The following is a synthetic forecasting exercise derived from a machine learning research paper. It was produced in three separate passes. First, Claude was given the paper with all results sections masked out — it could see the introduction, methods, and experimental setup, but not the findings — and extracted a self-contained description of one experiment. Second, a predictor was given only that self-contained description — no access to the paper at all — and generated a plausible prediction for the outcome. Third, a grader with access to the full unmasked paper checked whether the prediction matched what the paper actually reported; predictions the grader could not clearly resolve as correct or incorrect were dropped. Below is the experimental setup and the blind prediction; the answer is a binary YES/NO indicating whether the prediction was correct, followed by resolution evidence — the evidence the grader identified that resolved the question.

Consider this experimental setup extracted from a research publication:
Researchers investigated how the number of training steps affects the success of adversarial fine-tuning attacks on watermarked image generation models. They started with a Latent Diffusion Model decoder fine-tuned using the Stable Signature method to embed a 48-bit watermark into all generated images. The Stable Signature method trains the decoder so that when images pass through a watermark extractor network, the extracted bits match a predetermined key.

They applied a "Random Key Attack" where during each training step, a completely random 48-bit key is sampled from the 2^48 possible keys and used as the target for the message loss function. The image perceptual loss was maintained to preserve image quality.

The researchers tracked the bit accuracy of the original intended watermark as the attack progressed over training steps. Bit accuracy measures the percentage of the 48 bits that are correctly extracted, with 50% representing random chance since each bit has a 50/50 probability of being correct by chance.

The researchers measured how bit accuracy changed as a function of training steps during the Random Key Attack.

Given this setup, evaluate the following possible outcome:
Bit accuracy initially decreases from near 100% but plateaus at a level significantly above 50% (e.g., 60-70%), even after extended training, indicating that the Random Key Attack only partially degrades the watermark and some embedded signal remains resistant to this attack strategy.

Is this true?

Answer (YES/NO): NO